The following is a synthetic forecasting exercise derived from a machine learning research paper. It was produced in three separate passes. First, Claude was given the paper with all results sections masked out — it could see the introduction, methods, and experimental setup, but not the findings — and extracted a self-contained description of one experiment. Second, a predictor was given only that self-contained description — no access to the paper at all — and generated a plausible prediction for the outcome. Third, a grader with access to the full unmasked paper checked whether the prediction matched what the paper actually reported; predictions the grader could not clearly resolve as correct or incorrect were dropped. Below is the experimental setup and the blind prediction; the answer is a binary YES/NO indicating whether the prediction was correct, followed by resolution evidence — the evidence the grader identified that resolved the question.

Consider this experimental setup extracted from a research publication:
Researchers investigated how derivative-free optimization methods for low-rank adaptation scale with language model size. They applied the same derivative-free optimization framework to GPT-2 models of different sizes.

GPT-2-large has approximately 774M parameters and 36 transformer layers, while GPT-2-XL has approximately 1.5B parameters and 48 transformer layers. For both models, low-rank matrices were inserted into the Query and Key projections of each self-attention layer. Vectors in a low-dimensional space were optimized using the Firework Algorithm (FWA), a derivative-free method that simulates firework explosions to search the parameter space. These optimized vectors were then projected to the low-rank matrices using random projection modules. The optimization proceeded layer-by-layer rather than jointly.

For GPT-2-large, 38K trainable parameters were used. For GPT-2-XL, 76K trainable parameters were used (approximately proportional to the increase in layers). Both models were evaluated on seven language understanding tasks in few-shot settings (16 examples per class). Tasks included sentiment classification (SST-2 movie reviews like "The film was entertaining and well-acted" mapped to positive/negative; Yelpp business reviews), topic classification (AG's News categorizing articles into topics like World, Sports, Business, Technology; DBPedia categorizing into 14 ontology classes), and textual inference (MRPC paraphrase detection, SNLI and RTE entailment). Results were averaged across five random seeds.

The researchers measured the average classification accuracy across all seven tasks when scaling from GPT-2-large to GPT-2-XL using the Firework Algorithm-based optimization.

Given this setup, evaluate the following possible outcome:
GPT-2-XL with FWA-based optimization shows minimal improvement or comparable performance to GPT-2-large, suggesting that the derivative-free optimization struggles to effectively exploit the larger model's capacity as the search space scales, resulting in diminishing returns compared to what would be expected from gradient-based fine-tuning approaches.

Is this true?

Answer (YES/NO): NO